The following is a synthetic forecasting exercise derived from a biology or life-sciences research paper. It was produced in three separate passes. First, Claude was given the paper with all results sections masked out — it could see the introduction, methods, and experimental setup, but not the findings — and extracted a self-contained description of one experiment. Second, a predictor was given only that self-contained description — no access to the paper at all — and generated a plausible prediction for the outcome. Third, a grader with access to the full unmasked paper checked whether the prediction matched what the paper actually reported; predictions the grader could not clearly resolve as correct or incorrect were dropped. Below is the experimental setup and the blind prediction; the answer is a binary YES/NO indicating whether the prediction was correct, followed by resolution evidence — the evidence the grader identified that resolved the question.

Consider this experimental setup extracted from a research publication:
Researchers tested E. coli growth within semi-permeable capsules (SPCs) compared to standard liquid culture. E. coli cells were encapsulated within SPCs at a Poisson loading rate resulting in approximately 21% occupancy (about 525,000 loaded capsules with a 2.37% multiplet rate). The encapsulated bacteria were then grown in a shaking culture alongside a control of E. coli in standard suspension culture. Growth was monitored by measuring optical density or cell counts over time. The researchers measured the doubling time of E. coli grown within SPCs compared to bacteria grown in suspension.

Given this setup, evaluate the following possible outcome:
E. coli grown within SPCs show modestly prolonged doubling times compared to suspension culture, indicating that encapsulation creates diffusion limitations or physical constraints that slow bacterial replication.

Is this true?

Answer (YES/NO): NO